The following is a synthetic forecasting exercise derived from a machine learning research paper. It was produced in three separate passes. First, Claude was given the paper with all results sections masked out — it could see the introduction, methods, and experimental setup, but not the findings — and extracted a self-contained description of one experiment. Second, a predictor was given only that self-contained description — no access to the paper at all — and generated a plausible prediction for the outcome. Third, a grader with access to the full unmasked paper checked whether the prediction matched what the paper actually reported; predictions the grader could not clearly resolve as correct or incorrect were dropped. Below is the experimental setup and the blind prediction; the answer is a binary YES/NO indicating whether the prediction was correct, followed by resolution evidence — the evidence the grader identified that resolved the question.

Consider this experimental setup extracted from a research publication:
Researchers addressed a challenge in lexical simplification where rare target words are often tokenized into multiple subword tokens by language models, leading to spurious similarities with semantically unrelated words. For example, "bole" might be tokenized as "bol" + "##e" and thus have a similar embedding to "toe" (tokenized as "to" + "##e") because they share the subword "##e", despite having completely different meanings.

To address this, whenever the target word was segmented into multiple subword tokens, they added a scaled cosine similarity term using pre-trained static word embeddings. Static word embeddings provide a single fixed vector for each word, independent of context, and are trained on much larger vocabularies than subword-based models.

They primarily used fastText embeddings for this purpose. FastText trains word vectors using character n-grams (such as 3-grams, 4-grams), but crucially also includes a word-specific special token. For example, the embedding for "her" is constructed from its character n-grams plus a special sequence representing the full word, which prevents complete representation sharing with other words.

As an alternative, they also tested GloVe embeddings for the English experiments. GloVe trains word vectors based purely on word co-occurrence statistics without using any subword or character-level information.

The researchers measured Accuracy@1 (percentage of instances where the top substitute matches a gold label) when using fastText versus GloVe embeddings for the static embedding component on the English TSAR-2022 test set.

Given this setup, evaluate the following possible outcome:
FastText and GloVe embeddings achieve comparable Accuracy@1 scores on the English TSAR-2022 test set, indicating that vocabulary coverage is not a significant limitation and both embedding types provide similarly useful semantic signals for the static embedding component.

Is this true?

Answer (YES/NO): YES